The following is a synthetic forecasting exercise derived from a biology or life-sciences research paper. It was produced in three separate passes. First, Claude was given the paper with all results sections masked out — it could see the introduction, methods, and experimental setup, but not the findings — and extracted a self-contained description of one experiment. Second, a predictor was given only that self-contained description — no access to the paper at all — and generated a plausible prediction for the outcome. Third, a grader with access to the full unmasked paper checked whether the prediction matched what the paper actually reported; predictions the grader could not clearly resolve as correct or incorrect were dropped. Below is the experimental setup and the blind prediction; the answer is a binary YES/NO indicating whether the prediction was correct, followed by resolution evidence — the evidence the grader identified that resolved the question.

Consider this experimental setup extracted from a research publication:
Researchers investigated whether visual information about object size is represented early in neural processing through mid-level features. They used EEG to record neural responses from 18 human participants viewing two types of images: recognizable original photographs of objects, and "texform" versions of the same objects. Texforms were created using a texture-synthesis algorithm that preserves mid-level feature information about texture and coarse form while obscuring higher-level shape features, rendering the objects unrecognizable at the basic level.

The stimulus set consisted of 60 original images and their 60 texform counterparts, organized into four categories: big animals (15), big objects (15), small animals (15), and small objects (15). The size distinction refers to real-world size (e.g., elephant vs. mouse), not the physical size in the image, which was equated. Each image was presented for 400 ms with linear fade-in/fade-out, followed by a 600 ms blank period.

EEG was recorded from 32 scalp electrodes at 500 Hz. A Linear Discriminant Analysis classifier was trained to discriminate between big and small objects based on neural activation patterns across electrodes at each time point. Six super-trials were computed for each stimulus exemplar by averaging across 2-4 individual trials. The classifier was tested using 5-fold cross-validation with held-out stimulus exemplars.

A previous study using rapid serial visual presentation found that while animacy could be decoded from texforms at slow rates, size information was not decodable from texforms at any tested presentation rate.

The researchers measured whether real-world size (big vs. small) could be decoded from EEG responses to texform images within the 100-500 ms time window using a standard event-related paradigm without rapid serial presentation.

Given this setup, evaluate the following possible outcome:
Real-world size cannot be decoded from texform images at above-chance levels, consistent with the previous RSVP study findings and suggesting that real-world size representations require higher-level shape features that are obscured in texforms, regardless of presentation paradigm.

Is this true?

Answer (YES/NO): NO